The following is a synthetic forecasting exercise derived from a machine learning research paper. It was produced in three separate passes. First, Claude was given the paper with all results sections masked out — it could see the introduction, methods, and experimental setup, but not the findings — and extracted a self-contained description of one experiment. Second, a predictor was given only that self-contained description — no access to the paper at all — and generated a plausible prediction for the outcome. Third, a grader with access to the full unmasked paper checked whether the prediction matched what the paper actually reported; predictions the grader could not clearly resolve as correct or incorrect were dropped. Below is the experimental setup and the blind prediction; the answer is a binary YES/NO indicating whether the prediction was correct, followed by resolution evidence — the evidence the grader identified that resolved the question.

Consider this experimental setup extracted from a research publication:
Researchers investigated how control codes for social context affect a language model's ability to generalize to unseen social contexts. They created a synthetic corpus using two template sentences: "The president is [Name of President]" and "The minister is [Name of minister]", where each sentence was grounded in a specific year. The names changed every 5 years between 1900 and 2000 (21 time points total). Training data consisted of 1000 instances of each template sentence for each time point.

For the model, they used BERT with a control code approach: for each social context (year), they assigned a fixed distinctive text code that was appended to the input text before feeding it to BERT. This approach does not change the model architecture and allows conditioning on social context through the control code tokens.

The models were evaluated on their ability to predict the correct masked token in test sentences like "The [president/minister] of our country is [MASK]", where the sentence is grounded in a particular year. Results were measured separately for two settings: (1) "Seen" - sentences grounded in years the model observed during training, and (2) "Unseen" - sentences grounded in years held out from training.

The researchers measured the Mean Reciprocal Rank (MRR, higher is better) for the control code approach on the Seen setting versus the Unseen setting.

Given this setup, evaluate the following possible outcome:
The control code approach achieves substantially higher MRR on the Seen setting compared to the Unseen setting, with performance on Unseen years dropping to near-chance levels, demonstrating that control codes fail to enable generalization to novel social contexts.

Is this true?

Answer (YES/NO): YES